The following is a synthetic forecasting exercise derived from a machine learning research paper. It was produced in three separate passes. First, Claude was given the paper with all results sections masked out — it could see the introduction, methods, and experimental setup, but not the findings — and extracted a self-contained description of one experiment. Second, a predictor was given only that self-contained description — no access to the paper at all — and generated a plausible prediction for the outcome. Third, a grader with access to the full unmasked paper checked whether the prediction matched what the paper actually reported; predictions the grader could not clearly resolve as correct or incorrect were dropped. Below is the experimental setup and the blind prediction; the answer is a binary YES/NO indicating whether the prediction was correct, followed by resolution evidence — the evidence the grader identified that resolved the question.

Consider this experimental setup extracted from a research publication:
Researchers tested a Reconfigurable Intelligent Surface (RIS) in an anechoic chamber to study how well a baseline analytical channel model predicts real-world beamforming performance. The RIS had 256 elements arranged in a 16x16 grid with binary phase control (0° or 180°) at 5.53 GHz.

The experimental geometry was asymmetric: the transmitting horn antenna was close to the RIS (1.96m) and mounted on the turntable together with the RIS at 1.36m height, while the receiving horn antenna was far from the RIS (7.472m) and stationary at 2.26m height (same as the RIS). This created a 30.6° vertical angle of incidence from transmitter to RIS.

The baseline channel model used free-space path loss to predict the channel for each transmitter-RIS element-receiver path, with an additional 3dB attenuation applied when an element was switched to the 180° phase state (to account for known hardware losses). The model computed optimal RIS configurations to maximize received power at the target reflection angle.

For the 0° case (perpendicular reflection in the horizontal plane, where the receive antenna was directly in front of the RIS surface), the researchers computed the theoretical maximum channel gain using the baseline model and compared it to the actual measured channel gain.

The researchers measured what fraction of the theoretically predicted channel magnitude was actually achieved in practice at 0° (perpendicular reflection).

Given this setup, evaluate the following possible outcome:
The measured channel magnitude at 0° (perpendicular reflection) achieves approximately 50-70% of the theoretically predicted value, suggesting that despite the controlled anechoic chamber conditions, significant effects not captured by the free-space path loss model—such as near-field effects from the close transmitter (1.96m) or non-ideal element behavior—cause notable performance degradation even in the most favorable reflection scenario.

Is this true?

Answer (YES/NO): NO